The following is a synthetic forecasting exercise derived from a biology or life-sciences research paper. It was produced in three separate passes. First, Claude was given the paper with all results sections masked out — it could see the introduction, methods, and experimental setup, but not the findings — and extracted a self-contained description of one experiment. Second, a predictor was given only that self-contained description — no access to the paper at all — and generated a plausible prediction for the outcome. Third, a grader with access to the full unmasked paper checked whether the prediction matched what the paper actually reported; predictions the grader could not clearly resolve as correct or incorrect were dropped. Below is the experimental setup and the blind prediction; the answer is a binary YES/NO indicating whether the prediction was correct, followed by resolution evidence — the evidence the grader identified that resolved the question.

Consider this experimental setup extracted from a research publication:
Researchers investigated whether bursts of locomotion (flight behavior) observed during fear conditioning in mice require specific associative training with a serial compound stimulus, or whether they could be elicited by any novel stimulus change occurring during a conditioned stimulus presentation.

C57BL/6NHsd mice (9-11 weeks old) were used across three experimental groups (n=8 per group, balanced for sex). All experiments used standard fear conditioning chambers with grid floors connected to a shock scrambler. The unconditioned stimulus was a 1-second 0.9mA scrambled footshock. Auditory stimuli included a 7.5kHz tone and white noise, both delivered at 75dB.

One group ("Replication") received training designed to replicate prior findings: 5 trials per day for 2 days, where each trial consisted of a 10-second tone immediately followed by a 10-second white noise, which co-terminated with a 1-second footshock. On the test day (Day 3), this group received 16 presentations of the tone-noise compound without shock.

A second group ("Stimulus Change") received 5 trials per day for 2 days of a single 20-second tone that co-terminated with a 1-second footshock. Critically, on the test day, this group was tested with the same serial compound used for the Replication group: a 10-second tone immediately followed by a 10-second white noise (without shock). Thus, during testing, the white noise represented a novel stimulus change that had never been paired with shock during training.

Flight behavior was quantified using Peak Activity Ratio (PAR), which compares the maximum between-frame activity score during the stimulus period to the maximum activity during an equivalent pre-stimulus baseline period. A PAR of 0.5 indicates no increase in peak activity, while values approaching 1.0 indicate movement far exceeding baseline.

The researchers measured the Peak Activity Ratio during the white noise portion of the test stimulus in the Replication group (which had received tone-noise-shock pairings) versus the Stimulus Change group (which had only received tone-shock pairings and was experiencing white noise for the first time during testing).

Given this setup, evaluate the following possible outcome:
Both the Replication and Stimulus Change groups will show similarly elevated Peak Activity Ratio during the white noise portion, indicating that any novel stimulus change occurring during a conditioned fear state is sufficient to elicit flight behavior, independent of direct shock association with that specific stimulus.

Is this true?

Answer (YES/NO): YES